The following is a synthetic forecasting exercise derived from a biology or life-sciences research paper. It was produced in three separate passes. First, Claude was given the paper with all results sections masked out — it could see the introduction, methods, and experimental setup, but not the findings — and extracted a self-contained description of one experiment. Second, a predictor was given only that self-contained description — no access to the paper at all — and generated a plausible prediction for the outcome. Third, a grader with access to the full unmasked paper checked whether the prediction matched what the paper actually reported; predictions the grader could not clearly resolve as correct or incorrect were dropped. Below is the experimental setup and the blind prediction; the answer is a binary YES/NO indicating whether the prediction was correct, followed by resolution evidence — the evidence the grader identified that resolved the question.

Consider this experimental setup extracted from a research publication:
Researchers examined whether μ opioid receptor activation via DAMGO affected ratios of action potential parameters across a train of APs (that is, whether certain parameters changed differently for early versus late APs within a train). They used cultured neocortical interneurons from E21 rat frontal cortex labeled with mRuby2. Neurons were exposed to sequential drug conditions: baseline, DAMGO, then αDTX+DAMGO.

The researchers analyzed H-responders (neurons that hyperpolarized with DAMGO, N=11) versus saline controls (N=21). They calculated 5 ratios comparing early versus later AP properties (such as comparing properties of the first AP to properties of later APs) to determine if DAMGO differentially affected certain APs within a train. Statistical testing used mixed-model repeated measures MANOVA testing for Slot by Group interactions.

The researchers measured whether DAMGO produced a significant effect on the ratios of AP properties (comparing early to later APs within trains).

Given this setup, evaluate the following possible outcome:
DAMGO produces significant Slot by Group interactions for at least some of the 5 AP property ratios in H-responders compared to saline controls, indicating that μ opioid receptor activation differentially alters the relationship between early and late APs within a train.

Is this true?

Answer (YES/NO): NO